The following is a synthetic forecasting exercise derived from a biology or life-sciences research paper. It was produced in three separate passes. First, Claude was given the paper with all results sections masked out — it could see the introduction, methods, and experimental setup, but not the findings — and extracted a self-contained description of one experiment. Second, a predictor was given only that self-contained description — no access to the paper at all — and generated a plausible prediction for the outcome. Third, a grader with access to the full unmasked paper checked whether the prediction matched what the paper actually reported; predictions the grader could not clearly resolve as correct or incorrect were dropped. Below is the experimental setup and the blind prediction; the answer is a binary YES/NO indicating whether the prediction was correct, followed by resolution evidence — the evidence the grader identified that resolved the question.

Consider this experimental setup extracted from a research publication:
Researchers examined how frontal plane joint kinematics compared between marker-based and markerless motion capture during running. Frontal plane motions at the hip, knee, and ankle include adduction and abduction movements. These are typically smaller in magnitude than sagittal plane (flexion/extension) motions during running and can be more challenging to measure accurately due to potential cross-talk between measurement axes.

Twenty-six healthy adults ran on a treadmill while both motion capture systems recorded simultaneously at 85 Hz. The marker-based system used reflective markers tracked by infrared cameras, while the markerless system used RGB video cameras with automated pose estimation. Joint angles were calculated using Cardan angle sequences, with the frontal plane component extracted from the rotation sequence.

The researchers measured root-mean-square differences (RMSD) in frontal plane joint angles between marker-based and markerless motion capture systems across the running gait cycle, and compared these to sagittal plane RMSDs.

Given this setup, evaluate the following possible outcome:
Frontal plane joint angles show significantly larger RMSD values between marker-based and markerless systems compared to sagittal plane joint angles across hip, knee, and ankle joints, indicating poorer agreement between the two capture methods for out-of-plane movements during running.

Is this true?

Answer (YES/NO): NO